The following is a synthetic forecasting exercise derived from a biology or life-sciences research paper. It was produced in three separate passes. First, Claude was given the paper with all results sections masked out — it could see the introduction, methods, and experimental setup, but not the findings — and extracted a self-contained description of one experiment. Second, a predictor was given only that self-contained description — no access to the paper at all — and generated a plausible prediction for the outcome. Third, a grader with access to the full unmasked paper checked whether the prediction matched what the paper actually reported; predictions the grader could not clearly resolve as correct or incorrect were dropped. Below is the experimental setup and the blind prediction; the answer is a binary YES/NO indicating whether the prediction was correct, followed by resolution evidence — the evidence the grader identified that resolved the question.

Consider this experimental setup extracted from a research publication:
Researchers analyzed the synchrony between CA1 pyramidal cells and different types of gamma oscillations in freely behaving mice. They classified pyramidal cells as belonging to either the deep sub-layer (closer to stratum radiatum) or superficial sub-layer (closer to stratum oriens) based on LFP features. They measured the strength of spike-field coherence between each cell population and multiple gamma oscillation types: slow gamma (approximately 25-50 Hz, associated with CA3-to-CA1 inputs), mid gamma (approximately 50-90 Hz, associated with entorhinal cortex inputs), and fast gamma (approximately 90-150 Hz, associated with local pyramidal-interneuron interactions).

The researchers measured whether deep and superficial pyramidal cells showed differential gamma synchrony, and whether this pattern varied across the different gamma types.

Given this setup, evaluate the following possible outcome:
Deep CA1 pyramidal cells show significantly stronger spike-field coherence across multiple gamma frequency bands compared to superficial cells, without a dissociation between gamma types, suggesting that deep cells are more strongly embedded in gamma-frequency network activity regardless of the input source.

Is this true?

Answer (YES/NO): NO